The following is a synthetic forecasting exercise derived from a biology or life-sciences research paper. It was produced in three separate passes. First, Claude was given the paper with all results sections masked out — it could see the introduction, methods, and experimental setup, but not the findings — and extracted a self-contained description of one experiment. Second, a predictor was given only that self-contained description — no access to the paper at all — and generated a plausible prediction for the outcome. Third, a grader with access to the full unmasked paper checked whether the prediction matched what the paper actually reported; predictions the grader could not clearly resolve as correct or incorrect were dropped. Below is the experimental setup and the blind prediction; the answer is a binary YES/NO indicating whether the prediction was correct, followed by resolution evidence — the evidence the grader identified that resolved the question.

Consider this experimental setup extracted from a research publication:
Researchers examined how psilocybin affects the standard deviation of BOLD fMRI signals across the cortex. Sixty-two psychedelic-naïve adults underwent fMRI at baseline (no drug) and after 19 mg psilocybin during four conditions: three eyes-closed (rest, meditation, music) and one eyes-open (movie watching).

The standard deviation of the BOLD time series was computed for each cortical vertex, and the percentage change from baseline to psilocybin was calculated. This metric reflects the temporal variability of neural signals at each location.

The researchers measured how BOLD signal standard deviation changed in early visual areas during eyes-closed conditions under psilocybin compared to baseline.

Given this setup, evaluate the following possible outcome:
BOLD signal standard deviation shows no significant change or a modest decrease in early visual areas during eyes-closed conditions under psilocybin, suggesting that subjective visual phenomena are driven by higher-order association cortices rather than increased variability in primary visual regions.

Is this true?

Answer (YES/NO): YES